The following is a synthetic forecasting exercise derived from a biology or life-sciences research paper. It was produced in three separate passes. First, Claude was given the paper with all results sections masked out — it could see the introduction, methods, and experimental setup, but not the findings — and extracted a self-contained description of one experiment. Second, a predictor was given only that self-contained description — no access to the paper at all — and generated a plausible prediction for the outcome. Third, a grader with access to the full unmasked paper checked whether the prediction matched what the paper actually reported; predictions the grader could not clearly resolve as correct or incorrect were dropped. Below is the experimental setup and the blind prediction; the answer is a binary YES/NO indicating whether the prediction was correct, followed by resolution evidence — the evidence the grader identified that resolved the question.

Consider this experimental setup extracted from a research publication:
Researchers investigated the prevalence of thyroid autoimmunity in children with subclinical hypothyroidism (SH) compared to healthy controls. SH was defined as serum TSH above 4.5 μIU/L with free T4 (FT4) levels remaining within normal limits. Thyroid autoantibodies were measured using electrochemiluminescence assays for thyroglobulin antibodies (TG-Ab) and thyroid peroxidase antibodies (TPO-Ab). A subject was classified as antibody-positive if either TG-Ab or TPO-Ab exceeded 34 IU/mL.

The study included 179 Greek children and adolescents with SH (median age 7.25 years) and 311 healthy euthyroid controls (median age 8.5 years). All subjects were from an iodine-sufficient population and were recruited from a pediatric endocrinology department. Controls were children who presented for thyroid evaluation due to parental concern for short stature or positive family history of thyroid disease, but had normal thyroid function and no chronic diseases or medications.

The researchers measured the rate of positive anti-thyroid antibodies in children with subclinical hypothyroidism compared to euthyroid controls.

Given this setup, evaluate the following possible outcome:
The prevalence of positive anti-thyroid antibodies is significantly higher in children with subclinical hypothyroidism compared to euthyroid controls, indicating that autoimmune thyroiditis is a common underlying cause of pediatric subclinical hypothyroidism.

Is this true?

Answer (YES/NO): NO